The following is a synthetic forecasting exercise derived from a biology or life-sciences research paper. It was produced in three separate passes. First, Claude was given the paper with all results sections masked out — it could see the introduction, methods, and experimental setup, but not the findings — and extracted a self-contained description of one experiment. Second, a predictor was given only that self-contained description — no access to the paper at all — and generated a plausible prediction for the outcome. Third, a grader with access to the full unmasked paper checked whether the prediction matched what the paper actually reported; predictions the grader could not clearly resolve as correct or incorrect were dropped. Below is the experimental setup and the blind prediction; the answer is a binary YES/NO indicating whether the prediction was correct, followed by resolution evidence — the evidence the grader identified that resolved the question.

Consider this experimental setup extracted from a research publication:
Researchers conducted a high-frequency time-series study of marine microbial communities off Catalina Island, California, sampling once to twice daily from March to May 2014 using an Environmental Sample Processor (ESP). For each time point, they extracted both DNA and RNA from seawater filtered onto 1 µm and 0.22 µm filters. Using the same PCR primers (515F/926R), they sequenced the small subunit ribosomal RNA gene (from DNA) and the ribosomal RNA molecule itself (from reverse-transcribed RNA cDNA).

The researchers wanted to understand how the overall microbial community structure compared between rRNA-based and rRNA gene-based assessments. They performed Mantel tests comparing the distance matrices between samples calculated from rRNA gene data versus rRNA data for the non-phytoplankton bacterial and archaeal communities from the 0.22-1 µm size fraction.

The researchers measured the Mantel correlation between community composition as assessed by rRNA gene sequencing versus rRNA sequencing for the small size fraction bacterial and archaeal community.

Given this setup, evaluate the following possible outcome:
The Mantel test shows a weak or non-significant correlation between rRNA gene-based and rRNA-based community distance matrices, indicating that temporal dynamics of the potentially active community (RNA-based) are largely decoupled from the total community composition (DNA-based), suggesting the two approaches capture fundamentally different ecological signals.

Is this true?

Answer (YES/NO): NO